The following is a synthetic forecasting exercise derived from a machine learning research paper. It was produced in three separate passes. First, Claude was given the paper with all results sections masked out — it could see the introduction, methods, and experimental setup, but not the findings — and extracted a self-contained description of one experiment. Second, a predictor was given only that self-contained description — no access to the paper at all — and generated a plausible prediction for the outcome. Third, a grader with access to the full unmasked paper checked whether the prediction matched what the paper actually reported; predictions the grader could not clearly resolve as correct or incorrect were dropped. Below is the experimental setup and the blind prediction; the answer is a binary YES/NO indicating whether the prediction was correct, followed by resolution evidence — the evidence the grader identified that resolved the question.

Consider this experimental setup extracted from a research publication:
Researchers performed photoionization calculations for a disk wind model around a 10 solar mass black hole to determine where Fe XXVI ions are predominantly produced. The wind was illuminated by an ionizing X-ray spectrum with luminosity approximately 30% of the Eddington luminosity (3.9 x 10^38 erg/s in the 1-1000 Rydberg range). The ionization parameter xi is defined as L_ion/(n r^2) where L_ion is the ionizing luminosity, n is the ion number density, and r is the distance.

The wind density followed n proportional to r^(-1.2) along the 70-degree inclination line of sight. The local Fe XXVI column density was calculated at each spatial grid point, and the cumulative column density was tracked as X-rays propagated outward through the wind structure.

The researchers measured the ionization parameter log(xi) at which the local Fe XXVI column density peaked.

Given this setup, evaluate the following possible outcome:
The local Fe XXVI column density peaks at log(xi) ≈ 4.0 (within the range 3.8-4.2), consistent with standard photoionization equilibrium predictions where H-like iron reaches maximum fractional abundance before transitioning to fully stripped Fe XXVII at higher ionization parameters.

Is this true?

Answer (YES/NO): NO